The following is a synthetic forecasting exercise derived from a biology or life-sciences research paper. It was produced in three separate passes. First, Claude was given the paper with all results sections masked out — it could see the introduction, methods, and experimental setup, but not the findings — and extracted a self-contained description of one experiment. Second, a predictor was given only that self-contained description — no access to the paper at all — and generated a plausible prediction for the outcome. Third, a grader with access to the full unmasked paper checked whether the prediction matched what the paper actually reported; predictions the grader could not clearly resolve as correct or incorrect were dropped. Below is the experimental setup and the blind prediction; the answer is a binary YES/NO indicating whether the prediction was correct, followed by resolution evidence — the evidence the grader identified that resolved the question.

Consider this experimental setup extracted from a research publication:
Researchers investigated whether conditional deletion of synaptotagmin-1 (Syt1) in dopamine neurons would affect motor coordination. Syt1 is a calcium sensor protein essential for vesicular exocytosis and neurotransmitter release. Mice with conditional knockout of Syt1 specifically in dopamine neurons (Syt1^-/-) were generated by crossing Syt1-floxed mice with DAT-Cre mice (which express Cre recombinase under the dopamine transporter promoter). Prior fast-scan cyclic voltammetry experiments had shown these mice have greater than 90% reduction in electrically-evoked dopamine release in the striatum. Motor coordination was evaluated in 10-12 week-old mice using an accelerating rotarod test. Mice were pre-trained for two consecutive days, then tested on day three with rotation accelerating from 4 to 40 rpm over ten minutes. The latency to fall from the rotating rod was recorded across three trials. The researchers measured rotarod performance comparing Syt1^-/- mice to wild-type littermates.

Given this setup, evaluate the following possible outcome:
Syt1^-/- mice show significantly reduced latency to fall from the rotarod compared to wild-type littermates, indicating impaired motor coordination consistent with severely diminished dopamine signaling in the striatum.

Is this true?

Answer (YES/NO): NO